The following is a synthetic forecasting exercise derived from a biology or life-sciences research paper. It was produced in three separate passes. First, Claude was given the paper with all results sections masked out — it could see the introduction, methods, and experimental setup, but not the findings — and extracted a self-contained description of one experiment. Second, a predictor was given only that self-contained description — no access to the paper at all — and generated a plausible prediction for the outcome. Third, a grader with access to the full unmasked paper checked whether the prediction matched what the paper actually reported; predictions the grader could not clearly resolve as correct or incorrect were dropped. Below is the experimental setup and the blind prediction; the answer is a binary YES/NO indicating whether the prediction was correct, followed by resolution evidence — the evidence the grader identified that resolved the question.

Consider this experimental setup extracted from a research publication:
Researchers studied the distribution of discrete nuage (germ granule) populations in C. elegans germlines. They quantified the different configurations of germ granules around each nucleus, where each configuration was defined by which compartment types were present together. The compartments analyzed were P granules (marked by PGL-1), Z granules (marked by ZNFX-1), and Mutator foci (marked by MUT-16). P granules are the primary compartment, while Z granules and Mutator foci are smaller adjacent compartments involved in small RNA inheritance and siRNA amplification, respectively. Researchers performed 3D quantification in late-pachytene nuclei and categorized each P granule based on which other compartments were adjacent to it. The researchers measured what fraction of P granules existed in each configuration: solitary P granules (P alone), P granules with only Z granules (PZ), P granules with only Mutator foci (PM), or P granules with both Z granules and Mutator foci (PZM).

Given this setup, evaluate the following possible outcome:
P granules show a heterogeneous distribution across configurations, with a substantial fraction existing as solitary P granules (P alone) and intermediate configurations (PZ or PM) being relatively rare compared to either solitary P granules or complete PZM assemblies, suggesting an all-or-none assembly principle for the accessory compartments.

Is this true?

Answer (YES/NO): NO